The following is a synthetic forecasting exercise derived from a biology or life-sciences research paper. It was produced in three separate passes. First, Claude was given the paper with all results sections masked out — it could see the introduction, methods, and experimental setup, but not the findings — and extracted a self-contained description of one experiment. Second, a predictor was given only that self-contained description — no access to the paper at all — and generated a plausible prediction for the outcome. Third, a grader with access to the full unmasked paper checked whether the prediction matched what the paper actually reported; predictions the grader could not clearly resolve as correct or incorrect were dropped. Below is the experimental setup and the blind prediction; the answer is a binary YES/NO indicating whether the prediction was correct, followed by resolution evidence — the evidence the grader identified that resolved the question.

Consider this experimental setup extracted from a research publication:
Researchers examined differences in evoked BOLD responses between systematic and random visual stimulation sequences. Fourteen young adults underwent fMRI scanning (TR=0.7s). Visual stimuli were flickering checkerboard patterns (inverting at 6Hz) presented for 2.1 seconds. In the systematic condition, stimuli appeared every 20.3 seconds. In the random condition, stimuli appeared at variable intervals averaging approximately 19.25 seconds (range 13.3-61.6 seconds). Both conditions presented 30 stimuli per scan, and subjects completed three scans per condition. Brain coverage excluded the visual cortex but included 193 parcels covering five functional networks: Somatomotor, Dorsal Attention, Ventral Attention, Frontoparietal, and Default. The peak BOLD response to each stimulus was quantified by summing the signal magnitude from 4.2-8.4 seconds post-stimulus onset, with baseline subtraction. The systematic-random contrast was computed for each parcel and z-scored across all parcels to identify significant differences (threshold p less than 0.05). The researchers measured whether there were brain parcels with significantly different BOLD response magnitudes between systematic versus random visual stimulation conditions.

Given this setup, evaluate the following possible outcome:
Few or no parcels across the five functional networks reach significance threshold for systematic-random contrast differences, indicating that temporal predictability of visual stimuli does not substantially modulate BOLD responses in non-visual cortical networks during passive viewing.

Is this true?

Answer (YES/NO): NO